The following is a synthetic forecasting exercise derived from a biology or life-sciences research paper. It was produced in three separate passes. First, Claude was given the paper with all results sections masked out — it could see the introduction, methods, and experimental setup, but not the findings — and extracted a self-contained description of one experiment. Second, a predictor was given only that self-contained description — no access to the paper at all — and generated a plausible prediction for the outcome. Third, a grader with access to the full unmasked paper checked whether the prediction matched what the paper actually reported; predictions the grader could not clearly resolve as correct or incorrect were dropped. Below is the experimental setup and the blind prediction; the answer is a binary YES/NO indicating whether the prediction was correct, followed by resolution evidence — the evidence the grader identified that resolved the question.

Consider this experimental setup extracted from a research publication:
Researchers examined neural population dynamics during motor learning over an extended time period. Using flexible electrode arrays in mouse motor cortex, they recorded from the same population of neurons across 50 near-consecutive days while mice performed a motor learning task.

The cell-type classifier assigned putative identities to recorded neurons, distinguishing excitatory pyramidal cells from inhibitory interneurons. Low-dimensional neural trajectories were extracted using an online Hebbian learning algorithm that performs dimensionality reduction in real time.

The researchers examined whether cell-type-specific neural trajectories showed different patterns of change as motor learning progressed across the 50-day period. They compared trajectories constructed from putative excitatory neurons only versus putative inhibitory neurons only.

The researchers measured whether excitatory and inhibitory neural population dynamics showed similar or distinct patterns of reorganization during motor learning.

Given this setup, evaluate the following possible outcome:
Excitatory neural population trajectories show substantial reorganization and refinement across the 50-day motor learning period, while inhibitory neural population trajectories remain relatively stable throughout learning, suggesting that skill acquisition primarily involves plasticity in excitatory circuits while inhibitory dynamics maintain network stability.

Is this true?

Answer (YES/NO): NO